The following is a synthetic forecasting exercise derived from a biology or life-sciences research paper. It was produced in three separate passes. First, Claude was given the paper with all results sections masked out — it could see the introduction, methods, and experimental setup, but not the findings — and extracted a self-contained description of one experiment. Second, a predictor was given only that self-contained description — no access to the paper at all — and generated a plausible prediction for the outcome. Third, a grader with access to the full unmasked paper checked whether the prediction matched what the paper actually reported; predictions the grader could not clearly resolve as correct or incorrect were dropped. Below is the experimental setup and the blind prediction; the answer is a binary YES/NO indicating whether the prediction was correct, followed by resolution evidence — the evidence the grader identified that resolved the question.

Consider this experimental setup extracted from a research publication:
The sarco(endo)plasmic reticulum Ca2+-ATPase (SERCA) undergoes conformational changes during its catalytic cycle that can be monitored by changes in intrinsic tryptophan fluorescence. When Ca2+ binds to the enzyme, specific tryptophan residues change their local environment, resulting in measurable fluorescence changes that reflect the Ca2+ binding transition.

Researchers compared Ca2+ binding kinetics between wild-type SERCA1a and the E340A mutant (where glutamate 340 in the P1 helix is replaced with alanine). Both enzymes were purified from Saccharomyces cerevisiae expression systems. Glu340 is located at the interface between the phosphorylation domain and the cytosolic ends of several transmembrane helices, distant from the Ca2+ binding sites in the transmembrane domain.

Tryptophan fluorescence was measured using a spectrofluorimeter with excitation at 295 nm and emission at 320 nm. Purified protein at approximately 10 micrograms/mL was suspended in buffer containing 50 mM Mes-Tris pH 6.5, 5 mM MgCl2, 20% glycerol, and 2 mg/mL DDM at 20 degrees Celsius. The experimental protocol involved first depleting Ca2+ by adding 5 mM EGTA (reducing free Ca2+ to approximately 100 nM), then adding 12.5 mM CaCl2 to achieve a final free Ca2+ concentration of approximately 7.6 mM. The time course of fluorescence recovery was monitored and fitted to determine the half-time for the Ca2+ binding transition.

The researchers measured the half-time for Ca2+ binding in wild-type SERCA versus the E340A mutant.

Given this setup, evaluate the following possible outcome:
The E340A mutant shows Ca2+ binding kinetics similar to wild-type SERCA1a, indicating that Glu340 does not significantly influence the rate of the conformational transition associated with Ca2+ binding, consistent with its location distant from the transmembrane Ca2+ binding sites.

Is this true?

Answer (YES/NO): NO